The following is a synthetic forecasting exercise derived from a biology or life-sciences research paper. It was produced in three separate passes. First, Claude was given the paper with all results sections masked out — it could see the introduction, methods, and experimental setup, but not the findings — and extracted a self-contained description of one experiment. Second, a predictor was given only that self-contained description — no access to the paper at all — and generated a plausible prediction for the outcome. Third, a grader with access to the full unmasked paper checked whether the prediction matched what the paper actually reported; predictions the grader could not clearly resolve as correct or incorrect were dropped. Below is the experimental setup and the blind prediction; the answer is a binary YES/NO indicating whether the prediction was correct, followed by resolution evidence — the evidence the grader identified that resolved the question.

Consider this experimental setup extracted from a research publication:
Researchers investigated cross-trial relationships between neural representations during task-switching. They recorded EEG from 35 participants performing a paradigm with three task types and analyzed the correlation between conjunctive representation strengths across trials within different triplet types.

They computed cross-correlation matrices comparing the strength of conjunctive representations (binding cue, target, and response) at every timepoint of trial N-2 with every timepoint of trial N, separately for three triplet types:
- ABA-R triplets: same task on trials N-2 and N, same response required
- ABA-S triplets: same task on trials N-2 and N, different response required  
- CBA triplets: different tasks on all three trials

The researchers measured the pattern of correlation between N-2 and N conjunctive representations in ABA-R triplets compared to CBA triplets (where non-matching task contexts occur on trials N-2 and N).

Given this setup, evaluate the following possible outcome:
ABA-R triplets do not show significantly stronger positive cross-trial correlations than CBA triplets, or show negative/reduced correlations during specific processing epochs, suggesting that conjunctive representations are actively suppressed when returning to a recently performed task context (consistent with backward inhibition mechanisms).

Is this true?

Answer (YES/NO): NO